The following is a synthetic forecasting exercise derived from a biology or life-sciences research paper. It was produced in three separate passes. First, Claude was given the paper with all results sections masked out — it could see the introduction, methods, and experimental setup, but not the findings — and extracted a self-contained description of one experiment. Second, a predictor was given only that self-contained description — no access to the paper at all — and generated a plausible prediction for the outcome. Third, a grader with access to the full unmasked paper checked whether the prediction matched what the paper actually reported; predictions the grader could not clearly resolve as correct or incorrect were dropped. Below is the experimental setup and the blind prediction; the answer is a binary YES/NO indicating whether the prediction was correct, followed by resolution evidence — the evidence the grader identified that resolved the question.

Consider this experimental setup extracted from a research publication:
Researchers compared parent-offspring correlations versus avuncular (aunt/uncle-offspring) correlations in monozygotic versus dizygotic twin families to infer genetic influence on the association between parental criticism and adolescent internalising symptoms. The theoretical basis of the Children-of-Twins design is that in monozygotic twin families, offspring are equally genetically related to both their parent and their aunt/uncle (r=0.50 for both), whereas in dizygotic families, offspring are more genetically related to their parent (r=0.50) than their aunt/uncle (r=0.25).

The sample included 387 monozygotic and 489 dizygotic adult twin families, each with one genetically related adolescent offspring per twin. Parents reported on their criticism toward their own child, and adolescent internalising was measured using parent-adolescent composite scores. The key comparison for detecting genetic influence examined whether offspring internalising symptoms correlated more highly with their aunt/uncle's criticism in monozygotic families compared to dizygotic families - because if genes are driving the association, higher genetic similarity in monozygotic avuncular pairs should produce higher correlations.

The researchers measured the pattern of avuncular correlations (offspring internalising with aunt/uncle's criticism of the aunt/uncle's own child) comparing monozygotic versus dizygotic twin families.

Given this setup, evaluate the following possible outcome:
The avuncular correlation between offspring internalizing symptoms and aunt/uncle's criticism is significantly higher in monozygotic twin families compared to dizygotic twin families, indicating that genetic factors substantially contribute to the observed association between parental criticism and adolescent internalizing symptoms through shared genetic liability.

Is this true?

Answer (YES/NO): NO